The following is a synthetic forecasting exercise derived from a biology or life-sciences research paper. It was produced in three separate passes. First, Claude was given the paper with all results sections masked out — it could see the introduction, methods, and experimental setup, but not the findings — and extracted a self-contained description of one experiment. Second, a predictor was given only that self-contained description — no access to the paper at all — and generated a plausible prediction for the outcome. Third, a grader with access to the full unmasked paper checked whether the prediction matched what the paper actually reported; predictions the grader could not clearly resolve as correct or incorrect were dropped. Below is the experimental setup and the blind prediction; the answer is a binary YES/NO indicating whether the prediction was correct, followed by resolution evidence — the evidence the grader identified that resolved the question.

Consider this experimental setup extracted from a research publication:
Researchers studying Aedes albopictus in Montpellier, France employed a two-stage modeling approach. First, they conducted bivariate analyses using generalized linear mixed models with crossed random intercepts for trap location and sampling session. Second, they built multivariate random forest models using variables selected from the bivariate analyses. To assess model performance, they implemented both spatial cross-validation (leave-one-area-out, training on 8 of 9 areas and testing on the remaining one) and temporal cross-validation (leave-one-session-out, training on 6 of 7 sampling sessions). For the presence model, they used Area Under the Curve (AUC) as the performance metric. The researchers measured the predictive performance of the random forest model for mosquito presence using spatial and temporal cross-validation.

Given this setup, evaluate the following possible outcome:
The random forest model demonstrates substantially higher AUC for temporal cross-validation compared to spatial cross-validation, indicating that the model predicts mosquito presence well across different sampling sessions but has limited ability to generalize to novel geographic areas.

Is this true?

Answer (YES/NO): NO